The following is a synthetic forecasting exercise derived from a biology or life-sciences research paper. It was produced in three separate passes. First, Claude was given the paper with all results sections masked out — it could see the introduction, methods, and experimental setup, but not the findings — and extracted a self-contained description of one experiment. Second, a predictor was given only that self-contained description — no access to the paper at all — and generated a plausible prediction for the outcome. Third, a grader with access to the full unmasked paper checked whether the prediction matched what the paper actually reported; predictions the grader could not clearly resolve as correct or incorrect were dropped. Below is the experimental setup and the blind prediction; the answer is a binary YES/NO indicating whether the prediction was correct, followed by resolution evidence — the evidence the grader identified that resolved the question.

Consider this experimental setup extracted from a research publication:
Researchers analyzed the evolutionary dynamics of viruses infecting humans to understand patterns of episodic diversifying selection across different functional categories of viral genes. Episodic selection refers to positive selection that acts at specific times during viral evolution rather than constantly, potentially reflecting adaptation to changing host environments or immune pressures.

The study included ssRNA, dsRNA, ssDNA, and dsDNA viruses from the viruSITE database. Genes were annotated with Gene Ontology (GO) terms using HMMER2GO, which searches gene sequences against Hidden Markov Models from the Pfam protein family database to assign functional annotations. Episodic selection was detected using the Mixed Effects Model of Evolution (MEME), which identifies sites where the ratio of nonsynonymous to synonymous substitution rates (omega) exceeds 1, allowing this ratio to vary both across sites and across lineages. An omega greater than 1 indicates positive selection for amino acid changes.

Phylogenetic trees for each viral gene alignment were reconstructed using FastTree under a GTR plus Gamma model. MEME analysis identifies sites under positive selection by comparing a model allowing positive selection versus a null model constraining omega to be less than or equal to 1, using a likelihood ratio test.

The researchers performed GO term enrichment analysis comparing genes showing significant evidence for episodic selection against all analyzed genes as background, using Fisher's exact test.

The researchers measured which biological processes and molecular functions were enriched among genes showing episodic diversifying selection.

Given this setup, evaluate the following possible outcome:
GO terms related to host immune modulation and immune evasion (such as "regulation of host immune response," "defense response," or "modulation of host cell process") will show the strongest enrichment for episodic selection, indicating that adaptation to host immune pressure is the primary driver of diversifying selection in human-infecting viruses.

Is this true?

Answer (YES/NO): NO